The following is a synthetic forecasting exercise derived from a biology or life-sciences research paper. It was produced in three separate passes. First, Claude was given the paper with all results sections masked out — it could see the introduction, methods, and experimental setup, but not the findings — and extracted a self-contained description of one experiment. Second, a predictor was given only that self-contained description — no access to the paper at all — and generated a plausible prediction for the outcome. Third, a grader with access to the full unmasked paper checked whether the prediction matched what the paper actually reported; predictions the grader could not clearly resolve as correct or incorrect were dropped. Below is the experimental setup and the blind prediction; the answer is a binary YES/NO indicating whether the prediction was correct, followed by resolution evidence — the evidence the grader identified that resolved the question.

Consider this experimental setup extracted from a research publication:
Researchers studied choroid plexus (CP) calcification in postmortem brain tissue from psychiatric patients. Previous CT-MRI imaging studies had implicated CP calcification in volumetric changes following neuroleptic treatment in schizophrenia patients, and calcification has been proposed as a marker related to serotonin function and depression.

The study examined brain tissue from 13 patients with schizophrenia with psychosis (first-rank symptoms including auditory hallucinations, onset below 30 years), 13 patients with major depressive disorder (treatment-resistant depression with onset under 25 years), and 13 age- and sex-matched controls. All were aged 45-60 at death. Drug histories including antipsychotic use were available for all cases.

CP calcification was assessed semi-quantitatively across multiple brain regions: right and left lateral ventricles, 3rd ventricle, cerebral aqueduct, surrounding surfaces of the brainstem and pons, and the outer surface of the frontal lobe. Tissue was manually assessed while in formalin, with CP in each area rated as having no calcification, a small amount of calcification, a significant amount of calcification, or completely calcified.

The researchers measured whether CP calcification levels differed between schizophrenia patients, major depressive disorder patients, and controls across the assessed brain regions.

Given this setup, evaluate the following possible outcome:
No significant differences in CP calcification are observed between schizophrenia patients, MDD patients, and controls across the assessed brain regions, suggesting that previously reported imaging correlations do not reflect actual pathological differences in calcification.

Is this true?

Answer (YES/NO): YES